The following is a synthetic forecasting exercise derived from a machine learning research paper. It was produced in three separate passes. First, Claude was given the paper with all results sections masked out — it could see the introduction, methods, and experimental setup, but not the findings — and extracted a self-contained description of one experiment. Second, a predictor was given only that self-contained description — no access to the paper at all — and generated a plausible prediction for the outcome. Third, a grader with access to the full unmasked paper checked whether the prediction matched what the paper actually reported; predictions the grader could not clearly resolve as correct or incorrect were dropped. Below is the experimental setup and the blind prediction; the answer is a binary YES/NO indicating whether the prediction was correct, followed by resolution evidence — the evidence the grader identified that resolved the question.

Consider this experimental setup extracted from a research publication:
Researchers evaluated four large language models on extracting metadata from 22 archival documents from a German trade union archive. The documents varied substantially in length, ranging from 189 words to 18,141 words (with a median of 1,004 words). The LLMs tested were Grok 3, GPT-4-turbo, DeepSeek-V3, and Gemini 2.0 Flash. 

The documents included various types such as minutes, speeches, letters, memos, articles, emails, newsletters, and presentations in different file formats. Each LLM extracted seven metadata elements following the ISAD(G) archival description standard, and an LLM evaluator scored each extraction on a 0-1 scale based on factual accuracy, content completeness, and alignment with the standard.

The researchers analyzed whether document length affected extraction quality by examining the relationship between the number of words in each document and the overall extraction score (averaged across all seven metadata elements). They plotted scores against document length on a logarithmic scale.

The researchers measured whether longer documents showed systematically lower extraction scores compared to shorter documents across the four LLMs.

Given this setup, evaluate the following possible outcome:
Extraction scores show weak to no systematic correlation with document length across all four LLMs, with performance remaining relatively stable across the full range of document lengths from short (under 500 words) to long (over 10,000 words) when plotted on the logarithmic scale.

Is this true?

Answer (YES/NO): NO